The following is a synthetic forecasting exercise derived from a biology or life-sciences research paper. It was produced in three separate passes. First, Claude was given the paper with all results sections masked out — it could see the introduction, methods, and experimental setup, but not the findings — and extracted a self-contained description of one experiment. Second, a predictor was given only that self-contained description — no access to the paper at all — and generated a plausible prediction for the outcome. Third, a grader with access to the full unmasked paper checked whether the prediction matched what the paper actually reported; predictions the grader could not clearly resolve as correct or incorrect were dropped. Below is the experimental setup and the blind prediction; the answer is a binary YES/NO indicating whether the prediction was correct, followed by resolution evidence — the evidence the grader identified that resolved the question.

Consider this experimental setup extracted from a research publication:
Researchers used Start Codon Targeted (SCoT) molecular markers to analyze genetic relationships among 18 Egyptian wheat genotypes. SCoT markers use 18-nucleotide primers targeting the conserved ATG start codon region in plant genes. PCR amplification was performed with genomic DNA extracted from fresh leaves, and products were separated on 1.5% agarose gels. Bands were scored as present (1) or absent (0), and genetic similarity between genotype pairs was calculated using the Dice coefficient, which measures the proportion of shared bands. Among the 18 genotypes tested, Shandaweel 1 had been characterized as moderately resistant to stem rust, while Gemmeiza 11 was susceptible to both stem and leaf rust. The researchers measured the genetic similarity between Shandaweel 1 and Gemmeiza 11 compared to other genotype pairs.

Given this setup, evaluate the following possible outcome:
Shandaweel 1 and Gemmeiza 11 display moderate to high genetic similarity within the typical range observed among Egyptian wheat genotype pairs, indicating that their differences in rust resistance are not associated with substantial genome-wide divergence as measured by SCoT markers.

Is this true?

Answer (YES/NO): NO